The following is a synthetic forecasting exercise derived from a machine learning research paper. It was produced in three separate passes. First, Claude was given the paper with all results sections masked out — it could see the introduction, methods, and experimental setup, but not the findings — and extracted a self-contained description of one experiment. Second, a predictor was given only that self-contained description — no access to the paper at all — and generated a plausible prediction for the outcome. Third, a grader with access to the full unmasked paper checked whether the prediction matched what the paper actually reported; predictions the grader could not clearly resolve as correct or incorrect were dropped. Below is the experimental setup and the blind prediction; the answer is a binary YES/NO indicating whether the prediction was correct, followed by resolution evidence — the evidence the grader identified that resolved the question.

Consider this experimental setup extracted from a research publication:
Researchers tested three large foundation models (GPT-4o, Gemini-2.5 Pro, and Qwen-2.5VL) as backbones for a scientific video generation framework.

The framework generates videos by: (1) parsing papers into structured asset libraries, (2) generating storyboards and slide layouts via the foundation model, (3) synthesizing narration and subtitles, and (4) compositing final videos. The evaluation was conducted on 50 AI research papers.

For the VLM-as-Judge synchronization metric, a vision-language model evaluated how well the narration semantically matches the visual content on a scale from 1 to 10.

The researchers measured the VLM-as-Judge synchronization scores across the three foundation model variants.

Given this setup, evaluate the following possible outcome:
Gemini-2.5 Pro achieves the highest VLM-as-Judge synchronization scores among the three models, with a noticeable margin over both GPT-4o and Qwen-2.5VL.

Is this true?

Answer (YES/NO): NO